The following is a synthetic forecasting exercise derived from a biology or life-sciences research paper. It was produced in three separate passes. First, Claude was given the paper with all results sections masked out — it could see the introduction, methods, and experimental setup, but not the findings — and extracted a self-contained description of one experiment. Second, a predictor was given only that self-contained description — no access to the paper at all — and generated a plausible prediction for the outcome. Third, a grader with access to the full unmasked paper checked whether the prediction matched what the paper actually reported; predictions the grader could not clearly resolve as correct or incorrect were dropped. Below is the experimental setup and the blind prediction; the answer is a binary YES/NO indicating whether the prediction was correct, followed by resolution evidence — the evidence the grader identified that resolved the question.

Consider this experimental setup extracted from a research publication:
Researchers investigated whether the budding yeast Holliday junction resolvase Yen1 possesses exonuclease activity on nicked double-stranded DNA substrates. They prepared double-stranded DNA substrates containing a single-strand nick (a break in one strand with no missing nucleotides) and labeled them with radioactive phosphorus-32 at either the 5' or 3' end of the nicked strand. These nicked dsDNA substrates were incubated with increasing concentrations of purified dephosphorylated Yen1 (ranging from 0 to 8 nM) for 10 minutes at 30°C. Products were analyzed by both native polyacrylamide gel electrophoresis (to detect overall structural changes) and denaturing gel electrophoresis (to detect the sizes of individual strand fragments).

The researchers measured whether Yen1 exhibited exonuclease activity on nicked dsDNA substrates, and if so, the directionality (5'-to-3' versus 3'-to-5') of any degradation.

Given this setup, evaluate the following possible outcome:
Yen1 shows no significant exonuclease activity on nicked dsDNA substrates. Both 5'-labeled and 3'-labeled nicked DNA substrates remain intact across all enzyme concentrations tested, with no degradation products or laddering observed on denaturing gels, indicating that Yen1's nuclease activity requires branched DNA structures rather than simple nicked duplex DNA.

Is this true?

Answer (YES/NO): NO